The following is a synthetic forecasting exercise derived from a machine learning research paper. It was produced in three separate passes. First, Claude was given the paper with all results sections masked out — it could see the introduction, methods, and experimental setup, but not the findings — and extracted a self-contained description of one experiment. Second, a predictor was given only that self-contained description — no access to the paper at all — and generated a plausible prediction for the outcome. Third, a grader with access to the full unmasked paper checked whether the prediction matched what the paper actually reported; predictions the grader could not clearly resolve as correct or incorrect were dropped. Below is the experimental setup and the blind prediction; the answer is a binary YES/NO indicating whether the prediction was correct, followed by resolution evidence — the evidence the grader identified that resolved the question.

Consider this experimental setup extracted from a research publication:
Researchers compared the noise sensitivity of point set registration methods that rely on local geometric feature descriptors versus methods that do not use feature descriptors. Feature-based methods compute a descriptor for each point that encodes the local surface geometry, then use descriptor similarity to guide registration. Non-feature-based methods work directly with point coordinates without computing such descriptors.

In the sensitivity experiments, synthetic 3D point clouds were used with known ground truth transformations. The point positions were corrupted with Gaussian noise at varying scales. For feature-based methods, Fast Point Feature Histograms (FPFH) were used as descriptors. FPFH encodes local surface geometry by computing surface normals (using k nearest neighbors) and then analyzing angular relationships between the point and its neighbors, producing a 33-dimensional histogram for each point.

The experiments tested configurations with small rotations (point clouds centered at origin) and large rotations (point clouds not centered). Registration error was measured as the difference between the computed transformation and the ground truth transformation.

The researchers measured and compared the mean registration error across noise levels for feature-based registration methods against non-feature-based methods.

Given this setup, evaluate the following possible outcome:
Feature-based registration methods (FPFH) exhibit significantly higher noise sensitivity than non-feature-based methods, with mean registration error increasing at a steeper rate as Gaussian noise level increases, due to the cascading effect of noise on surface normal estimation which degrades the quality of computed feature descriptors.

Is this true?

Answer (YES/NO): YES